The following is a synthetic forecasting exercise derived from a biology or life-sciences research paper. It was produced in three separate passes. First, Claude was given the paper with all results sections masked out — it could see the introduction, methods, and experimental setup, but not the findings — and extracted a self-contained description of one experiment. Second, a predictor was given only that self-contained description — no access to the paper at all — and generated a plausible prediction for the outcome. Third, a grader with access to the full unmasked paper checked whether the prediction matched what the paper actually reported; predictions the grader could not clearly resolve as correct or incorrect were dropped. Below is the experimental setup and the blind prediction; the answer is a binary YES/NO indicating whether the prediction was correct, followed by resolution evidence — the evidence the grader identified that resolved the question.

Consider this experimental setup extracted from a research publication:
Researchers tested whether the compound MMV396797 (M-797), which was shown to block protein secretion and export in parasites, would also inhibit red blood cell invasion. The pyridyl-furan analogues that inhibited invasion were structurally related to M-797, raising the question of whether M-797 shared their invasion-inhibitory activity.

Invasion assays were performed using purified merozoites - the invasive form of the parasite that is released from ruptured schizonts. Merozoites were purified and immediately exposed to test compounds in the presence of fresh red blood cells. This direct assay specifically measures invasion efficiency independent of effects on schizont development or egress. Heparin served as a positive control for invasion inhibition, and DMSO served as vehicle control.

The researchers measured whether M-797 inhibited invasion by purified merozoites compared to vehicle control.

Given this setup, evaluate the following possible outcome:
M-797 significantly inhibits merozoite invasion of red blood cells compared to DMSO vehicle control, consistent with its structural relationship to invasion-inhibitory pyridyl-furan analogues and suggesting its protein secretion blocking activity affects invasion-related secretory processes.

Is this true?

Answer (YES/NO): NO